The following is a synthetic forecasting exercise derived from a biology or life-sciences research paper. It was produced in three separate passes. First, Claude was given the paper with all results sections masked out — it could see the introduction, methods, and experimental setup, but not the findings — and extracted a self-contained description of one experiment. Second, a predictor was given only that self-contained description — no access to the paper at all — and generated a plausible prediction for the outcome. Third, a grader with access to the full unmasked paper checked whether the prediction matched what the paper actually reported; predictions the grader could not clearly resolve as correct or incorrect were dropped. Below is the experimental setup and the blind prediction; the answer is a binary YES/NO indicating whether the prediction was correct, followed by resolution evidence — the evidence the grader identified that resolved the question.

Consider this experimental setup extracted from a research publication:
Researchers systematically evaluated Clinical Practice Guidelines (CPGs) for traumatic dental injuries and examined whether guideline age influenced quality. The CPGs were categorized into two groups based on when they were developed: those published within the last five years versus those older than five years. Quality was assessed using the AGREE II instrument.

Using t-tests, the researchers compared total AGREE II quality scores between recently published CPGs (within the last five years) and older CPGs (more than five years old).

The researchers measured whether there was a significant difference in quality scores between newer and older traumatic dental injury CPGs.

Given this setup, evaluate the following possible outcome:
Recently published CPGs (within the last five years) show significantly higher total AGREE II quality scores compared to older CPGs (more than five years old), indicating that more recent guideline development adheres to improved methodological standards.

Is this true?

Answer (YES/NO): NO